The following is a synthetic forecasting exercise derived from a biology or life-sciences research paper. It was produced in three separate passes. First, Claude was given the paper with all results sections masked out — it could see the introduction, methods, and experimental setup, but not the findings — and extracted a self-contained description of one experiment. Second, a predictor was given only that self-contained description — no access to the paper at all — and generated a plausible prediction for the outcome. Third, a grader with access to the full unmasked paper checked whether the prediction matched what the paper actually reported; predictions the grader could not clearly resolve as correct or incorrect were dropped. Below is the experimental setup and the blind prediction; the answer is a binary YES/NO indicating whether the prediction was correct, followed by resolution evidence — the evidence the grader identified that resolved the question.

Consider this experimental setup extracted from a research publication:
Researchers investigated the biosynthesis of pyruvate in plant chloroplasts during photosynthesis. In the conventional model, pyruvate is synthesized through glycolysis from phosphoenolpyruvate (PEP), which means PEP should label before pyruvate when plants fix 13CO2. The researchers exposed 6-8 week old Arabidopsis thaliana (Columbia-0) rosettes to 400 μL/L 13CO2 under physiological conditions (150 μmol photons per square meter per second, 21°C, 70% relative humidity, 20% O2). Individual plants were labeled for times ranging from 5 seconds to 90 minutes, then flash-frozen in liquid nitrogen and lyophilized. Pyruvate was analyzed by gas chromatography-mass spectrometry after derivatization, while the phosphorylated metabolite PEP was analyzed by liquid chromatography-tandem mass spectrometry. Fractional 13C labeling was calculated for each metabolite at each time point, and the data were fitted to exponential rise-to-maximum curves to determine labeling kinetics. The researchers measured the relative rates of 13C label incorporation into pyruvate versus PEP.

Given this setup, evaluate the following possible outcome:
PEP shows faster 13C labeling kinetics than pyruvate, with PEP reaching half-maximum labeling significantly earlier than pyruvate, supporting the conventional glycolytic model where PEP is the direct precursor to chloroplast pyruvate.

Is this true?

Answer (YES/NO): NO